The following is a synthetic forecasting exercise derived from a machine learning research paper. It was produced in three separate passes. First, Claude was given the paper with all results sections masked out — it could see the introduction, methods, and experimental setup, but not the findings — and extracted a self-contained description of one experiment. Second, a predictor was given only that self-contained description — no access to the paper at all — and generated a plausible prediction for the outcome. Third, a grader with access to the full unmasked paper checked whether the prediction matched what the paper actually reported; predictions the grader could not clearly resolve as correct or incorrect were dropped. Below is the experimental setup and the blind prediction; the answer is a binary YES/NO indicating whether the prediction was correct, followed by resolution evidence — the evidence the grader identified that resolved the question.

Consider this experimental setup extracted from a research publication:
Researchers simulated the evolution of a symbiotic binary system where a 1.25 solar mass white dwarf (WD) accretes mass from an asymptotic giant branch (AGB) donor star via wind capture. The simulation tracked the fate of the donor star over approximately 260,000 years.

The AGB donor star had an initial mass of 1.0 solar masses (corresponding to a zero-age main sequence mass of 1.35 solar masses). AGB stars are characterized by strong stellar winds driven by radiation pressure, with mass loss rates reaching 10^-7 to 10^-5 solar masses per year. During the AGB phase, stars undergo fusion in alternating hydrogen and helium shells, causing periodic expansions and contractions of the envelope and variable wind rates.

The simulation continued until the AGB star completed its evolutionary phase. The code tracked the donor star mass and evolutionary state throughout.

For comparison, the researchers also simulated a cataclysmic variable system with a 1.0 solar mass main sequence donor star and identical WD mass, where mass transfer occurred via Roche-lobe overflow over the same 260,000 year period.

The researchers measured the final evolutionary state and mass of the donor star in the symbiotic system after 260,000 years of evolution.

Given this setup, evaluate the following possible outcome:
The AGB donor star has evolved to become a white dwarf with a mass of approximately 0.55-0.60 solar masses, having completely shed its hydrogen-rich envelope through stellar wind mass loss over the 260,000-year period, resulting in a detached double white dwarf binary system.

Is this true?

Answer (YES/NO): YES